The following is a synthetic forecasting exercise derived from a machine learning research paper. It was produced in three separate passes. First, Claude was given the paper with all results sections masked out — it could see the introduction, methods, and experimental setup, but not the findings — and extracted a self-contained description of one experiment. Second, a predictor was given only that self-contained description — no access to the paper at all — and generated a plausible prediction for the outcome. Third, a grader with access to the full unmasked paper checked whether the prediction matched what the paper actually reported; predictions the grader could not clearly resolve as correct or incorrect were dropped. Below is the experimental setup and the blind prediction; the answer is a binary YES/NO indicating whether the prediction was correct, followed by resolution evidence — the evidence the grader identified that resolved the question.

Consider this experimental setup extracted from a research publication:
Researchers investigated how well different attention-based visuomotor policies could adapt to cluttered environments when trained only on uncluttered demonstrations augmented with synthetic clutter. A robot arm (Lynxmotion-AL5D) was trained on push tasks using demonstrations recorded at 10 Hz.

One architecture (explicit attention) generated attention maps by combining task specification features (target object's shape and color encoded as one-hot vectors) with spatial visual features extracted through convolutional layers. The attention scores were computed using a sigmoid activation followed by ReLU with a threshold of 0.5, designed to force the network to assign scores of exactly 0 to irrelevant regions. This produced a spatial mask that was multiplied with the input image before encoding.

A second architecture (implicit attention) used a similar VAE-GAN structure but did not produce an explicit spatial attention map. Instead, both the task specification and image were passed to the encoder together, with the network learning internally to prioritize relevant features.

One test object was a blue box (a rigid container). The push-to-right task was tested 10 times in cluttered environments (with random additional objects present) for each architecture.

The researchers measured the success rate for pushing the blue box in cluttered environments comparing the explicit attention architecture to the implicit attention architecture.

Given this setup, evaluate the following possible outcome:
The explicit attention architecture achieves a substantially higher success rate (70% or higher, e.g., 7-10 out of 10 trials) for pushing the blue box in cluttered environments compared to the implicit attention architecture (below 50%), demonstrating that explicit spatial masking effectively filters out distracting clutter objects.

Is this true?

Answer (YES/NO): NO